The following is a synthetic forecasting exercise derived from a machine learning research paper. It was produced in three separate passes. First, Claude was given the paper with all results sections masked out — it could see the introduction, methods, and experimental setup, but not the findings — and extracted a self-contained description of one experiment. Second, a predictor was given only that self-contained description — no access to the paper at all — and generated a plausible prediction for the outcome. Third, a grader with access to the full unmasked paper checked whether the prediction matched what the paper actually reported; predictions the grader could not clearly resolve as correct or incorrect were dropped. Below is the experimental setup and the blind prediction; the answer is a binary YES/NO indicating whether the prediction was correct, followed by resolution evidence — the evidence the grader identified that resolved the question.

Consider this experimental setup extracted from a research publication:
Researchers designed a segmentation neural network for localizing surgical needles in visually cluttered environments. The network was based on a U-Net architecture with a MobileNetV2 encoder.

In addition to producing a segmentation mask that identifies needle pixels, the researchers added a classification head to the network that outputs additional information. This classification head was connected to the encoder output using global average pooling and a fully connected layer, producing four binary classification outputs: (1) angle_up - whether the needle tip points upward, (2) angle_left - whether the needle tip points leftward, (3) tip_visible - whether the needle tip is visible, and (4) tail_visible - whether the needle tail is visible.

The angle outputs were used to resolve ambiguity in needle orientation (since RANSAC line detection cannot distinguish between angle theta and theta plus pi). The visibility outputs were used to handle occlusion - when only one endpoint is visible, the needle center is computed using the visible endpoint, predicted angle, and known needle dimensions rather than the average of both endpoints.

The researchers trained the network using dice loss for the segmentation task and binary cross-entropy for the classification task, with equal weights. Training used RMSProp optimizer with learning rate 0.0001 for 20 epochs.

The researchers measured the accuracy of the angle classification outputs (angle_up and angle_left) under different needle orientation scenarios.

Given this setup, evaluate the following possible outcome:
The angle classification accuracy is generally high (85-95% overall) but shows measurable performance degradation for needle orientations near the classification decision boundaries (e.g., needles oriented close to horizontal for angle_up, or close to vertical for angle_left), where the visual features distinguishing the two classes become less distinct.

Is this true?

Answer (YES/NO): NO